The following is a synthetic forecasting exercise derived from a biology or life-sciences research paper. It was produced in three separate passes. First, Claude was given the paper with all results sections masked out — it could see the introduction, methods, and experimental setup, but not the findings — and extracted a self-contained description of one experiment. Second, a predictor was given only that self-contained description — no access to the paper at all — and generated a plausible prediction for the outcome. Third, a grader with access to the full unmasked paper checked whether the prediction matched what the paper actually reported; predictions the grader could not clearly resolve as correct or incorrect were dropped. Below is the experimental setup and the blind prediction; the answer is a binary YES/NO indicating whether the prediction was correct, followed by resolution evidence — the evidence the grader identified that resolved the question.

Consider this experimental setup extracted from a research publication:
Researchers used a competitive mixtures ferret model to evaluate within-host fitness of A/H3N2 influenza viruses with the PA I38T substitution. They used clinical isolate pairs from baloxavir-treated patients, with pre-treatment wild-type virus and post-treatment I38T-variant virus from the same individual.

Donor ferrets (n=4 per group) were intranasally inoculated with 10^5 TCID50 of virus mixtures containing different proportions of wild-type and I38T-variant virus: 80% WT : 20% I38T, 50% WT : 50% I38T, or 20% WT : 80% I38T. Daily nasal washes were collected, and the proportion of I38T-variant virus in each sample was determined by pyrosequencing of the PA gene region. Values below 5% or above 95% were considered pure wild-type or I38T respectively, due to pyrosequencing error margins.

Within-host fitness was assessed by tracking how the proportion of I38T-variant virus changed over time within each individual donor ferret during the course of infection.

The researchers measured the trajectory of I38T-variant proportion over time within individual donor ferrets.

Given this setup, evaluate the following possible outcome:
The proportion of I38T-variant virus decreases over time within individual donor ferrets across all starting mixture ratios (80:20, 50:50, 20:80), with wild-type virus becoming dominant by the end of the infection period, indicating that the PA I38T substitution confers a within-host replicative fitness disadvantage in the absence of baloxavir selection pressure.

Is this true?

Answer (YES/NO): NO